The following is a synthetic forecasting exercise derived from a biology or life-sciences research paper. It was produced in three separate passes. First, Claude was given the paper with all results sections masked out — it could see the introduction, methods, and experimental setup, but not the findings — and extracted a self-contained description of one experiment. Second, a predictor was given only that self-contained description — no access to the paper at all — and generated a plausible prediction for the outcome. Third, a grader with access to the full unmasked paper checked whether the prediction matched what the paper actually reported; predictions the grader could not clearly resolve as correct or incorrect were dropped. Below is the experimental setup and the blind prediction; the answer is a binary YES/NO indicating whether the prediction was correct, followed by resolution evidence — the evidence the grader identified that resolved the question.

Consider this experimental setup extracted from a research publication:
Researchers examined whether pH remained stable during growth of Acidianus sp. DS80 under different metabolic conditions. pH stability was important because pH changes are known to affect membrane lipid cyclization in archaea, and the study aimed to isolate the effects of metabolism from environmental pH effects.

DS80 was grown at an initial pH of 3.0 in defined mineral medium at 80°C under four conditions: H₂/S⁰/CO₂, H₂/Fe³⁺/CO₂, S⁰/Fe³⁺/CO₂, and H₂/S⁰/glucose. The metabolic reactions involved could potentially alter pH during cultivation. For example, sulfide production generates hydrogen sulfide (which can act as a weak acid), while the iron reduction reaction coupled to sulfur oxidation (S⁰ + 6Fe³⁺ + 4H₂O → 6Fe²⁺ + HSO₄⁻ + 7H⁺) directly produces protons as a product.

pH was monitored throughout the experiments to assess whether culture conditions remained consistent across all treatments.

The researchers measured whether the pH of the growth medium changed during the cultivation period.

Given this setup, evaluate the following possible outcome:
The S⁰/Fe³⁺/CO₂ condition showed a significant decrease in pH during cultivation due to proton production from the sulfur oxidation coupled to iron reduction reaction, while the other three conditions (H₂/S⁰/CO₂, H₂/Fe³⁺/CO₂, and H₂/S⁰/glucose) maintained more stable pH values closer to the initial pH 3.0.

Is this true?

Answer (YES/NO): NO